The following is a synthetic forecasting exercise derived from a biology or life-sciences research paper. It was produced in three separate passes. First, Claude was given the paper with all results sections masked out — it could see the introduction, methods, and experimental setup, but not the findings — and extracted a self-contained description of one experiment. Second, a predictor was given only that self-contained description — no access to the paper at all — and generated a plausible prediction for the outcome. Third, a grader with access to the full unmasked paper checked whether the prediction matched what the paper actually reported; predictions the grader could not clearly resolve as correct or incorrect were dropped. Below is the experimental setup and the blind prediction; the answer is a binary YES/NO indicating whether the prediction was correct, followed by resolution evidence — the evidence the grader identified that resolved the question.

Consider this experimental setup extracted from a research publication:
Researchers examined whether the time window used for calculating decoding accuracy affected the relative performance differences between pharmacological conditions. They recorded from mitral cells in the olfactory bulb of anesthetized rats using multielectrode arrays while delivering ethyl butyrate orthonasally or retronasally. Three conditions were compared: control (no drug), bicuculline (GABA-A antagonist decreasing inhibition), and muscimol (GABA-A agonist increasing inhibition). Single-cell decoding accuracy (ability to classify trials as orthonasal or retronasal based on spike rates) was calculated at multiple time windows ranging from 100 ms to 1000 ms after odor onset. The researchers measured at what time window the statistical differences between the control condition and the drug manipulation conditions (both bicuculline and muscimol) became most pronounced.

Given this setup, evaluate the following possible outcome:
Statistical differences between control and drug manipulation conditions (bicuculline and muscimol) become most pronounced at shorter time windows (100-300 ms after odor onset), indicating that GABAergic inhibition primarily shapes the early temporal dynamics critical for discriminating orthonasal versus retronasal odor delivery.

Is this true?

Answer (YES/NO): NO